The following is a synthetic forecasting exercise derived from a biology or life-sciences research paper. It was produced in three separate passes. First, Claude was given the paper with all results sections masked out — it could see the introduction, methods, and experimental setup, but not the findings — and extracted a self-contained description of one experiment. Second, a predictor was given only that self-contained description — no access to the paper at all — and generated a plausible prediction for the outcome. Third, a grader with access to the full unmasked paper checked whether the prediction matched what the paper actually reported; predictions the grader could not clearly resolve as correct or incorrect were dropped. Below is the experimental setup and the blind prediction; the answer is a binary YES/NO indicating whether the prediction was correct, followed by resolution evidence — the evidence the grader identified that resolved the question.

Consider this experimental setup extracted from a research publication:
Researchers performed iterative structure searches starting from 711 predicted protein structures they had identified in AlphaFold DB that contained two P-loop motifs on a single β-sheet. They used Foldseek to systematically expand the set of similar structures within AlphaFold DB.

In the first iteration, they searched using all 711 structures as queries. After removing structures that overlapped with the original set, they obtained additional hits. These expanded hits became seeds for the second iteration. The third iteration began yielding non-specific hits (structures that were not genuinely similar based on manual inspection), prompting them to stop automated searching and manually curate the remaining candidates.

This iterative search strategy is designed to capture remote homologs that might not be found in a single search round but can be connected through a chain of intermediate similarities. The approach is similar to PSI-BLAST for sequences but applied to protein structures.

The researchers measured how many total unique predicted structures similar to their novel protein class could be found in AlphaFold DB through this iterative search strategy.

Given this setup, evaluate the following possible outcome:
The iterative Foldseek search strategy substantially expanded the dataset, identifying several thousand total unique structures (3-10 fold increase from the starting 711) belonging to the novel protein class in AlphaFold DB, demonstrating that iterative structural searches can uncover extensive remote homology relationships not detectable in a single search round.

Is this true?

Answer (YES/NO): YES